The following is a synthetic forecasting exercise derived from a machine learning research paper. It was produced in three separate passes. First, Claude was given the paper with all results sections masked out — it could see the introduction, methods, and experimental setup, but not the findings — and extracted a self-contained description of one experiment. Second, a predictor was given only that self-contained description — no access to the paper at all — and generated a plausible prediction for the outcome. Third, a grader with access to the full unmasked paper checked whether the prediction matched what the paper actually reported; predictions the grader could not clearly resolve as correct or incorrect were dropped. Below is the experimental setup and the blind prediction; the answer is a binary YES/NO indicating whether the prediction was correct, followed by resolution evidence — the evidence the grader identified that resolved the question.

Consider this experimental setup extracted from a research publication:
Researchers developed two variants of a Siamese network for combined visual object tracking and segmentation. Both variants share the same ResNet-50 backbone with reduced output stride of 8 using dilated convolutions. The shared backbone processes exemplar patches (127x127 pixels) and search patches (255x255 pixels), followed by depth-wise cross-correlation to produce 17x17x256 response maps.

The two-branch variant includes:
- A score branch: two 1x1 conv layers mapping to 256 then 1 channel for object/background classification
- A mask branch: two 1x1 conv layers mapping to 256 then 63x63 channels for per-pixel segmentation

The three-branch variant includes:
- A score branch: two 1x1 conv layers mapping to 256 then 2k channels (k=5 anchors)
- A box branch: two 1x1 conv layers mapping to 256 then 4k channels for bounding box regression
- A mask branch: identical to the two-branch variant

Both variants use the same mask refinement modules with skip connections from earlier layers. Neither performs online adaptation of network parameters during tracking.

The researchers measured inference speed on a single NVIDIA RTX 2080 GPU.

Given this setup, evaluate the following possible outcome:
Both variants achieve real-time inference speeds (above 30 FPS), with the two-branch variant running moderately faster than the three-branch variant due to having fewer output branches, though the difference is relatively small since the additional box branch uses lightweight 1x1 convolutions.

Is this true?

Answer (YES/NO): YES